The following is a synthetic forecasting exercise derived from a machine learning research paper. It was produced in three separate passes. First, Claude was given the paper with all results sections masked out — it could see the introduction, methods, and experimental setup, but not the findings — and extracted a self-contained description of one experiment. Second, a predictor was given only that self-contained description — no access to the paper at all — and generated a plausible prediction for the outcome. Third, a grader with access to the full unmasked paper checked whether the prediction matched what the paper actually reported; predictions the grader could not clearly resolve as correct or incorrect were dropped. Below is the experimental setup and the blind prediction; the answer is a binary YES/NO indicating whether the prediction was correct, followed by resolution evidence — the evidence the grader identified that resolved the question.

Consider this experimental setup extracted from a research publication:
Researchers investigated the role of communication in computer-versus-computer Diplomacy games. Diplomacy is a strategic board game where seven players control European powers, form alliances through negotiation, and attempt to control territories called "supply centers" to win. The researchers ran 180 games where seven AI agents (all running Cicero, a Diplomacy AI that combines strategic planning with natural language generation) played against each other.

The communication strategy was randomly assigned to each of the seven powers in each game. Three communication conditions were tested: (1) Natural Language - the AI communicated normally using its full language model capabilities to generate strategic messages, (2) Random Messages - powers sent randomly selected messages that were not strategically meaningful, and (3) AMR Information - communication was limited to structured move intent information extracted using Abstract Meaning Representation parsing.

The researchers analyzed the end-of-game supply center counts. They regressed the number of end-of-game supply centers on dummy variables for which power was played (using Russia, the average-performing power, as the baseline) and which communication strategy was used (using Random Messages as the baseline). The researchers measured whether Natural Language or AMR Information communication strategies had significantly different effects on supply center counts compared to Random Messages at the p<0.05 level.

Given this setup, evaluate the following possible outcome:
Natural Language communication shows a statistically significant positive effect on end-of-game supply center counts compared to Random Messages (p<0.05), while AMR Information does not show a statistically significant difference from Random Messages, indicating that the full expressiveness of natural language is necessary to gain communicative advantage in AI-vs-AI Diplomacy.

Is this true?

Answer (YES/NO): NO